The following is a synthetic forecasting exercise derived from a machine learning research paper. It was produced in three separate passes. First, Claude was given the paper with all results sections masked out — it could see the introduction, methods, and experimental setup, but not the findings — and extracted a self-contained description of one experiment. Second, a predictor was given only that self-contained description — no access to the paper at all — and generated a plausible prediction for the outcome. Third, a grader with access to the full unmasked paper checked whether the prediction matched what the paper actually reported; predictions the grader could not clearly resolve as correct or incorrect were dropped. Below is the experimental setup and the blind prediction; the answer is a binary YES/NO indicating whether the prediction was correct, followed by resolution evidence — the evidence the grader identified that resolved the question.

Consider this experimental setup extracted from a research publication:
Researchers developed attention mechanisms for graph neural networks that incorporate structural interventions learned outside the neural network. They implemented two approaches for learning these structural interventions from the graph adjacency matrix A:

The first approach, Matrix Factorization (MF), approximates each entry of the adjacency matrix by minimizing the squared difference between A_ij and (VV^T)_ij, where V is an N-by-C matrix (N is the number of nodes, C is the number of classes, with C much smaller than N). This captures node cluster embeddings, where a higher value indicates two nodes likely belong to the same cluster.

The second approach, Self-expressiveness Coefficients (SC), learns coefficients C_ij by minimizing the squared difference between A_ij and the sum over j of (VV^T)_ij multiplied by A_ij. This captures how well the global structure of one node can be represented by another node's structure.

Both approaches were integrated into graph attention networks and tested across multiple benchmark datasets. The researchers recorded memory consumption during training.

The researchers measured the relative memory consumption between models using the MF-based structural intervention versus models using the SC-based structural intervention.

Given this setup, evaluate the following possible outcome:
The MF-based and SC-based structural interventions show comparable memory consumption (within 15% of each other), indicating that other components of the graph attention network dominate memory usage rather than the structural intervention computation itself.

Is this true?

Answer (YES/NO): NO